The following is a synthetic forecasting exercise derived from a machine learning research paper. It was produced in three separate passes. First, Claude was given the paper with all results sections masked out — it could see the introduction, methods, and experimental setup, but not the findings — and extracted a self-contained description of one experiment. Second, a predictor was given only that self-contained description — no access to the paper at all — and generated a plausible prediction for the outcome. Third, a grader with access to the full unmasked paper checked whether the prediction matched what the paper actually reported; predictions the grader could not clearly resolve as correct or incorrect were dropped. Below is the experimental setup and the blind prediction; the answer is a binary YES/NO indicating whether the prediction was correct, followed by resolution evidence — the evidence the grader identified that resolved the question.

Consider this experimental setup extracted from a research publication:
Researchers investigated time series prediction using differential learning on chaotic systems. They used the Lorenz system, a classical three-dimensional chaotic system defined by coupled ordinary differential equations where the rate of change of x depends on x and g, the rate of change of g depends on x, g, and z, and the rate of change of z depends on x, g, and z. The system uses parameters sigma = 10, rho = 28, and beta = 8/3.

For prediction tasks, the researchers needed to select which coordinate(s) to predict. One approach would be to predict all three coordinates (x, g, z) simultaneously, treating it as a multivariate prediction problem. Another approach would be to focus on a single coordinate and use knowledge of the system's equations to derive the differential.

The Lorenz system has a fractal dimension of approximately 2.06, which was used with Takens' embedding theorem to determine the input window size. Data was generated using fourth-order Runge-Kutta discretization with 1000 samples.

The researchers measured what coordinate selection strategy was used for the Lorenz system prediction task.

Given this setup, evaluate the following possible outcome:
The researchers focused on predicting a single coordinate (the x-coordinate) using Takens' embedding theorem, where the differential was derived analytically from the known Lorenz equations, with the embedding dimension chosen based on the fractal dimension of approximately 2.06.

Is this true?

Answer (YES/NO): YES